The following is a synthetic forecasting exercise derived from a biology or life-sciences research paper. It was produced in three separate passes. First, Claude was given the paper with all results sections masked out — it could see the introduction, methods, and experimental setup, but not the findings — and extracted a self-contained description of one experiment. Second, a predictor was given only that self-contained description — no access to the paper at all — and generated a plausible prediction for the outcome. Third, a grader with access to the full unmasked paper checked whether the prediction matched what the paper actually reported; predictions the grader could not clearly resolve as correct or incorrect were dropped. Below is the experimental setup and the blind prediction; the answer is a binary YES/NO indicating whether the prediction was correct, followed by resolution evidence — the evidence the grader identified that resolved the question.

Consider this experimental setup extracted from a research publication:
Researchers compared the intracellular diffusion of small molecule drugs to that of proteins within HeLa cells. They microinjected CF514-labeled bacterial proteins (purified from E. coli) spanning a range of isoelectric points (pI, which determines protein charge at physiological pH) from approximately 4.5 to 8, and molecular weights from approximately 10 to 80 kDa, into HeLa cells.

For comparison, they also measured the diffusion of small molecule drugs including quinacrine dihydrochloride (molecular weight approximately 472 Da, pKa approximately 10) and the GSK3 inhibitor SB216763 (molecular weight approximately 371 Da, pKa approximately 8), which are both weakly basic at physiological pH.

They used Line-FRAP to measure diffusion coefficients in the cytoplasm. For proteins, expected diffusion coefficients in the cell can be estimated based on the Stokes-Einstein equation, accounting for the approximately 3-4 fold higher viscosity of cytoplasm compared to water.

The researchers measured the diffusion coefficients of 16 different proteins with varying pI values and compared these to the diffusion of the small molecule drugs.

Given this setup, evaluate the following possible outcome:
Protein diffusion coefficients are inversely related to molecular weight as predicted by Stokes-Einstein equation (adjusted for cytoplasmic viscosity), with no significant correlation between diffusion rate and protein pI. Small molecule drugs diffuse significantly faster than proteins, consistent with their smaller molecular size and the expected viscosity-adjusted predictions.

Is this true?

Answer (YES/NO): NO